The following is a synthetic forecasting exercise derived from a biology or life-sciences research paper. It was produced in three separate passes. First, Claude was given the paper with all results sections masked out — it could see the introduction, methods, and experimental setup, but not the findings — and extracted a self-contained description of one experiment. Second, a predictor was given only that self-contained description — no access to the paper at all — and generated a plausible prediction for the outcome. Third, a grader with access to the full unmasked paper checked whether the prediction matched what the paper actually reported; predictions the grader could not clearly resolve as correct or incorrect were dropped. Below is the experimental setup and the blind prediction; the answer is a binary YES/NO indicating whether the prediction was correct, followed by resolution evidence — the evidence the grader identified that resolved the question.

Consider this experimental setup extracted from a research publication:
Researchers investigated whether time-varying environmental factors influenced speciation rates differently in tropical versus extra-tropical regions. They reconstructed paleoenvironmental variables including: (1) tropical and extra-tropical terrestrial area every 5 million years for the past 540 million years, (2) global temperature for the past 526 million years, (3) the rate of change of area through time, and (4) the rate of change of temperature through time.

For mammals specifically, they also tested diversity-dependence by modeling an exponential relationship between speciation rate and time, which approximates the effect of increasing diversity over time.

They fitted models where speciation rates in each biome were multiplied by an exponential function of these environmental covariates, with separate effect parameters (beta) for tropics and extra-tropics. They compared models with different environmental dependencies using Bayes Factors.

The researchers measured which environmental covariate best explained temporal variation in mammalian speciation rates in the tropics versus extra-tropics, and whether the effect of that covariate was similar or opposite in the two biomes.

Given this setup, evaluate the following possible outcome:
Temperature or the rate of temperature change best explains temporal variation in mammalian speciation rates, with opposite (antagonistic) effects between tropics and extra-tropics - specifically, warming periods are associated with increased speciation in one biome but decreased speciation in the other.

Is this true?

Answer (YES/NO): NO